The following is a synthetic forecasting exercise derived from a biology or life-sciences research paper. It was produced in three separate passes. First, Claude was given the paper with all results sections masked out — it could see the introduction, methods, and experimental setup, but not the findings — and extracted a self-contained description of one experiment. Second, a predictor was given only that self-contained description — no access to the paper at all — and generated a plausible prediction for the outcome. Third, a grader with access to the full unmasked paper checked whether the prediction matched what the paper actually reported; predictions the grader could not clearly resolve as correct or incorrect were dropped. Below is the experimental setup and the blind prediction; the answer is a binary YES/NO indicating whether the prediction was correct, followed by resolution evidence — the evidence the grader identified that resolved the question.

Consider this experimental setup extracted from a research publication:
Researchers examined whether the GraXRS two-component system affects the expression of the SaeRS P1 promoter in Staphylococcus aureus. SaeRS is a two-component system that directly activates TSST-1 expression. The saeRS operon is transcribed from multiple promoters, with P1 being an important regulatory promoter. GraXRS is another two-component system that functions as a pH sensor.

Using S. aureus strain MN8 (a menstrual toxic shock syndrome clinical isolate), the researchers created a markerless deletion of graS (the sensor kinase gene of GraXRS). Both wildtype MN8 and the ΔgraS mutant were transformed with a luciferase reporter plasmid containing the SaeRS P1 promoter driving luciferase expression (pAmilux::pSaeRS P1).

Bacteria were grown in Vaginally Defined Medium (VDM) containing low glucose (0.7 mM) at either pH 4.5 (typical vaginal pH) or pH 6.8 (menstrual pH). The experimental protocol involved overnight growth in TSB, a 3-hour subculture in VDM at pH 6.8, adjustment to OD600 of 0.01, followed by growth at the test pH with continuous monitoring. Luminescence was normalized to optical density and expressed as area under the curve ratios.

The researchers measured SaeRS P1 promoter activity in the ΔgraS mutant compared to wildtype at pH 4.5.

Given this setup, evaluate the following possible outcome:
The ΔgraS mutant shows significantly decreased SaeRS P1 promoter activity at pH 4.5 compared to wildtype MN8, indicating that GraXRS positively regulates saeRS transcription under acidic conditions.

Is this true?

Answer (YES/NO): YES